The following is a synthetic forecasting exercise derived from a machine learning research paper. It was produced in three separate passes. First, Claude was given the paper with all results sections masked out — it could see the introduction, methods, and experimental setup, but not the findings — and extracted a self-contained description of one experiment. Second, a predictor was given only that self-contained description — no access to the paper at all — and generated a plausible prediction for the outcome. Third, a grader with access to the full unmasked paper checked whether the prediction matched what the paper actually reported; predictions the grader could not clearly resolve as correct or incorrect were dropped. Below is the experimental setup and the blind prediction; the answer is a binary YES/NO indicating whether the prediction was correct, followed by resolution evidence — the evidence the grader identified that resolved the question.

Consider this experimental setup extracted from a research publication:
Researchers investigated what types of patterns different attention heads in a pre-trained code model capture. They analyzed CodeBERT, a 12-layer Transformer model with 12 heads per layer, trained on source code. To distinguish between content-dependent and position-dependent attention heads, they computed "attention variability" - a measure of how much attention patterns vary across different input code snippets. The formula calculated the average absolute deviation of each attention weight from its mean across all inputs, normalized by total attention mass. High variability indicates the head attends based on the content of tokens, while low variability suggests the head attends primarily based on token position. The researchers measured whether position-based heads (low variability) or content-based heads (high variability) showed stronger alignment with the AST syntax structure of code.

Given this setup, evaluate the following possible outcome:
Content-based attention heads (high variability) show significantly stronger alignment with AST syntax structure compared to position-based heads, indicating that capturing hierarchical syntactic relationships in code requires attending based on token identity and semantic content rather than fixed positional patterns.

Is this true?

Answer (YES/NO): YES